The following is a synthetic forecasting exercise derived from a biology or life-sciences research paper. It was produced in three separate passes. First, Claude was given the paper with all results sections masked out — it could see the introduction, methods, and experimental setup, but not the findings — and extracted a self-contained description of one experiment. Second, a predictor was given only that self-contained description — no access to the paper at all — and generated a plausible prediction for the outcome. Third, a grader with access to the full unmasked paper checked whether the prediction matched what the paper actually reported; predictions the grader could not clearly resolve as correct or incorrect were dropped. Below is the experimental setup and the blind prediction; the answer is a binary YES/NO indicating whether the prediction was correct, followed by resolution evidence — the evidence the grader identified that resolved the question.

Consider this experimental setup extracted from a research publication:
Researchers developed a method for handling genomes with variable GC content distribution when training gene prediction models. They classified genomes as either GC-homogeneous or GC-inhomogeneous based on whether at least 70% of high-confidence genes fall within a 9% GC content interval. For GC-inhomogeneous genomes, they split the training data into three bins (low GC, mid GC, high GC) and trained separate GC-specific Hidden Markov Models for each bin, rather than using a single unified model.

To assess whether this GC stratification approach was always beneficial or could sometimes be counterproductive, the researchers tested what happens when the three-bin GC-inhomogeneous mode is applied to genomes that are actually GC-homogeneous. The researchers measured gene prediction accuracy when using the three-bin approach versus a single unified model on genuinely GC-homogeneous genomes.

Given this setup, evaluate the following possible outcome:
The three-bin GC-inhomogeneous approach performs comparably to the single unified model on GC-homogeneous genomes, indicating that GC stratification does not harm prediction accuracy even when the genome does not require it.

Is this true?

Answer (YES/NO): NO